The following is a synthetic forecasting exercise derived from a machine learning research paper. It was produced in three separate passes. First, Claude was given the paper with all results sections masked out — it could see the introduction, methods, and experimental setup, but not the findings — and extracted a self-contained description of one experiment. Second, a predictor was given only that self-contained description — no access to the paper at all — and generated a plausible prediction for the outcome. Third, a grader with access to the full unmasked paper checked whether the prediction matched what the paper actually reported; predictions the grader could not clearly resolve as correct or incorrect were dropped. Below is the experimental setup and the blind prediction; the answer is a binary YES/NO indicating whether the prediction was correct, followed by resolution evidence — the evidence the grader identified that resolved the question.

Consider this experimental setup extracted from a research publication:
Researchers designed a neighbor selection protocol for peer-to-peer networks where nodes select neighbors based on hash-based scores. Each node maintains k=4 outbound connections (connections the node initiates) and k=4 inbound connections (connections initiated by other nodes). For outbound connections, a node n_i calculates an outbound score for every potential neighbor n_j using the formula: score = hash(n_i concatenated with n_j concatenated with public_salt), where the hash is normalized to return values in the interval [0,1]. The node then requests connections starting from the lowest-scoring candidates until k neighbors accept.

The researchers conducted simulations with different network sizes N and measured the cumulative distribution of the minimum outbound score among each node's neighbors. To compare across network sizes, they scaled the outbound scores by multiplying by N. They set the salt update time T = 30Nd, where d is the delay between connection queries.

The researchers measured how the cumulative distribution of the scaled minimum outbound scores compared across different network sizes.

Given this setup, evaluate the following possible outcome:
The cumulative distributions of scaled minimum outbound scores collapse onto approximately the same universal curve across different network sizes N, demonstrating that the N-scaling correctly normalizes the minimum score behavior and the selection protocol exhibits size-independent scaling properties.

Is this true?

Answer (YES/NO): YES